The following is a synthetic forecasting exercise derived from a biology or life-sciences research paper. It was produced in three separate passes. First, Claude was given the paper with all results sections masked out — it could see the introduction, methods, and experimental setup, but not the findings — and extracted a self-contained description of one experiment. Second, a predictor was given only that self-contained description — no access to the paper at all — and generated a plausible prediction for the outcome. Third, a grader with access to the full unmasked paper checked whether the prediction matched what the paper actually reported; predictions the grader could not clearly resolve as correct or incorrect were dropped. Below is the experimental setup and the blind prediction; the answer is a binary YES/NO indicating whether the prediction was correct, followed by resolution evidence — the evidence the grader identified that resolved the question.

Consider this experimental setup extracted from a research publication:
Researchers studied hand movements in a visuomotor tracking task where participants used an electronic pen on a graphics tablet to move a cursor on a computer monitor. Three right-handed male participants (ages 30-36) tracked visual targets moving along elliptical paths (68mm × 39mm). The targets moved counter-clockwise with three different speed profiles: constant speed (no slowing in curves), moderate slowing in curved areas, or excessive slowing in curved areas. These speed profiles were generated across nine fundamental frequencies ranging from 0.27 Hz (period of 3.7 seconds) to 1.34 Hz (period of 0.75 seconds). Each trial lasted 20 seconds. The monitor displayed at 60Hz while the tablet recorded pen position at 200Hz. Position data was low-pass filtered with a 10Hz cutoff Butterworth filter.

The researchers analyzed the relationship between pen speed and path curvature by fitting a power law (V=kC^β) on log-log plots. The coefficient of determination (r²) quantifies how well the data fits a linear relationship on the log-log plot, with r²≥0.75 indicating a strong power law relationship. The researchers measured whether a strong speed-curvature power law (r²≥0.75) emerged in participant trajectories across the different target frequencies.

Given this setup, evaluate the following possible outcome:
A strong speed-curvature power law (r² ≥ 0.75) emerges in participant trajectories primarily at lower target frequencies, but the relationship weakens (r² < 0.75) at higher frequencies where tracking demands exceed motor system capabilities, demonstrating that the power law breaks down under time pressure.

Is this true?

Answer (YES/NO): NO